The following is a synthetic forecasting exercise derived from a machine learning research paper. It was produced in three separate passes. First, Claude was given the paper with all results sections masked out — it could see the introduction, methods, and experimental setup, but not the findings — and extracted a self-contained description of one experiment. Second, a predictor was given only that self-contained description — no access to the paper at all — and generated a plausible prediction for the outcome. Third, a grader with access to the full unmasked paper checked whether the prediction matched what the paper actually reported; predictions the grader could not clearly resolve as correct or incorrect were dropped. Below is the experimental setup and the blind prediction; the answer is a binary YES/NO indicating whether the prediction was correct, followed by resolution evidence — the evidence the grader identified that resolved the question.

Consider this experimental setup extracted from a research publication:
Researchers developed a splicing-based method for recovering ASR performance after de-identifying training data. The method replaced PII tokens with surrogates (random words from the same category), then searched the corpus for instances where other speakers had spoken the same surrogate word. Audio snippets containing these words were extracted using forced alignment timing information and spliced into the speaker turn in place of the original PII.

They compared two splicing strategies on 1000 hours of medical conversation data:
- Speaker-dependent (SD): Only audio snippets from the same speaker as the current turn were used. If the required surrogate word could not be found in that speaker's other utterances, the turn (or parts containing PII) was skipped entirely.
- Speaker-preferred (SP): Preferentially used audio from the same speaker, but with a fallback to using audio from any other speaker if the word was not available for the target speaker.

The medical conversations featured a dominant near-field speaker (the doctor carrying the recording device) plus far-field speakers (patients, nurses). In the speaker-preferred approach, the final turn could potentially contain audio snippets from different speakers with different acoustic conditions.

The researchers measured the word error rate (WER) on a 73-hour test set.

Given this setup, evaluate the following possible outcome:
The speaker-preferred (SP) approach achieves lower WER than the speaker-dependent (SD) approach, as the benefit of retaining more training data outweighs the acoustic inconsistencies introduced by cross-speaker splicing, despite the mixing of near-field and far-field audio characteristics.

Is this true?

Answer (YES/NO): YES